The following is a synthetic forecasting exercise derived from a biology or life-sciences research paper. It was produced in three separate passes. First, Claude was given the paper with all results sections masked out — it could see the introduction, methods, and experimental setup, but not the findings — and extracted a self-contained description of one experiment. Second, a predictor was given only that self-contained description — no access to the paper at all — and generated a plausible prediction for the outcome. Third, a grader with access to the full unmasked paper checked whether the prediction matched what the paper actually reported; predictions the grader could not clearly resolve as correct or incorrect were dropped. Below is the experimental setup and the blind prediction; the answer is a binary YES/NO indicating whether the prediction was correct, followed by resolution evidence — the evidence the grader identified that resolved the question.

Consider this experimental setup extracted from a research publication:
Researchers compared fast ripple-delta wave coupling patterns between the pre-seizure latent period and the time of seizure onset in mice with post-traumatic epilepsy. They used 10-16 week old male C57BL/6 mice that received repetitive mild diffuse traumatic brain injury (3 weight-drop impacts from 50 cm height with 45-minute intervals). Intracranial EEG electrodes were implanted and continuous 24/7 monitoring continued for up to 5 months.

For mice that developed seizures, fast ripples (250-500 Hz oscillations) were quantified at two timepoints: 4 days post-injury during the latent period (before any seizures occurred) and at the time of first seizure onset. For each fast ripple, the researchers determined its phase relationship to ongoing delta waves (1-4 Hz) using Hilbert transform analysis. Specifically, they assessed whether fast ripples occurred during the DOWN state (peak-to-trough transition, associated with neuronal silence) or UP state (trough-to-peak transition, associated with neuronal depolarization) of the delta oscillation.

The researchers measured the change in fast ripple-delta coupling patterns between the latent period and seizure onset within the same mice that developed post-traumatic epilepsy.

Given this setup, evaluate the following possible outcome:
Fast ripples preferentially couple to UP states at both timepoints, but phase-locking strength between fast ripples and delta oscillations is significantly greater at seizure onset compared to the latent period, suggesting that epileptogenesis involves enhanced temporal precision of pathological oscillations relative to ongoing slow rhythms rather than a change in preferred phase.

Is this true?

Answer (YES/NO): NO